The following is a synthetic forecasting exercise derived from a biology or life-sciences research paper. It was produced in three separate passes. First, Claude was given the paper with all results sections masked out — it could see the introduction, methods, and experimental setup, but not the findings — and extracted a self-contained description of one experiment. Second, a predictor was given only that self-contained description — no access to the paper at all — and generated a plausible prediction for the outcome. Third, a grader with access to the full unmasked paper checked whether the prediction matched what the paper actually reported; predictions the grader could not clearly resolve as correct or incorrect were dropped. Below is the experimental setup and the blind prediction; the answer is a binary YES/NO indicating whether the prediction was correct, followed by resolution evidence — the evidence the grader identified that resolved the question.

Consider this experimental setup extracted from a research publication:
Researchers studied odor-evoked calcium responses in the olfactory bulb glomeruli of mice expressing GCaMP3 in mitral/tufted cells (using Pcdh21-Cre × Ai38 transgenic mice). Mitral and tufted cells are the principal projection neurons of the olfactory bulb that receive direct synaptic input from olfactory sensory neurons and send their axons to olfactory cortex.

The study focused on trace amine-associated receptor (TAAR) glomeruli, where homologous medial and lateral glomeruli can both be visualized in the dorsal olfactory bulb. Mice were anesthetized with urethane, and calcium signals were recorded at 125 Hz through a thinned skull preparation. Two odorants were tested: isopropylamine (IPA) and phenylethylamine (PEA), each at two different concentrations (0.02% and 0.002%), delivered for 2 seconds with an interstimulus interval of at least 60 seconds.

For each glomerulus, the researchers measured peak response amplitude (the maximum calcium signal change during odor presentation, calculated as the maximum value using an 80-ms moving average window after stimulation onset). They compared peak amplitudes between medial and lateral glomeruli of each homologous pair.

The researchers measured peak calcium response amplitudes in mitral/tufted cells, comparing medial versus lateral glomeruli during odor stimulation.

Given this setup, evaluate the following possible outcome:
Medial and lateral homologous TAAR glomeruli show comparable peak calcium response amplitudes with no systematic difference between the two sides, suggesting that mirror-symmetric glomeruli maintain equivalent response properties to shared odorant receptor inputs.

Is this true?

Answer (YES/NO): YES